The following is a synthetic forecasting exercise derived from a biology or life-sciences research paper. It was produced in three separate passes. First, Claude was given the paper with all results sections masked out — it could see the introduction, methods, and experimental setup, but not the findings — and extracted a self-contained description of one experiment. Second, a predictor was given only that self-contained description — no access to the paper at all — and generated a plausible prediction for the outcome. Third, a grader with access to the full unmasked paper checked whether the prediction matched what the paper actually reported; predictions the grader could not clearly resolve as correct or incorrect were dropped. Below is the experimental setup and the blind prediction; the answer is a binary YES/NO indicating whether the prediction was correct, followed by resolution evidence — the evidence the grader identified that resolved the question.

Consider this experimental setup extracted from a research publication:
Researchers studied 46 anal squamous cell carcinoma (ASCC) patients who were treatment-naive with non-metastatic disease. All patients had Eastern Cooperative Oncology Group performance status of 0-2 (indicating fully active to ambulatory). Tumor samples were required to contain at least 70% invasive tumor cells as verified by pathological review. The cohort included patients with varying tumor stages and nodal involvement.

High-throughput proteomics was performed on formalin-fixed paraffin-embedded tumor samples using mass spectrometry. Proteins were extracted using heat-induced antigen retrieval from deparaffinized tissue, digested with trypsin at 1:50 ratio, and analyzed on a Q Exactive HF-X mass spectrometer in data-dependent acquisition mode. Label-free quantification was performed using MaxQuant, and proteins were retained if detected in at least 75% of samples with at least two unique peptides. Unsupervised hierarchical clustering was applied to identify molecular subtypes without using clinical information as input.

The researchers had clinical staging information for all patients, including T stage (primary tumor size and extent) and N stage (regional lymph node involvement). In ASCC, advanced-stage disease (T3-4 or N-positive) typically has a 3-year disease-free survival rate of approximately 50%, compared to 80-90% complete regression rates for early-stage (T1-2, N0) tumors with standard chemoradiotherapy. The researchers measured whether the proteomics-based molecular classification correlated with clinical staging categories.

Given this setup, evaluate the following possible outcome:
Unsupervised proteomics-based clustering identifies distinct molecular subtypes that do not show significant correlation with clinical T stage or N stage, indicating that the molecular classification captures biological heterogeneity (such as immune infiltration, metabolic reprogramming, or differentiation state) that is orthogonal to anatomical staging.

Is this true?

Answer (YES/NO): YES